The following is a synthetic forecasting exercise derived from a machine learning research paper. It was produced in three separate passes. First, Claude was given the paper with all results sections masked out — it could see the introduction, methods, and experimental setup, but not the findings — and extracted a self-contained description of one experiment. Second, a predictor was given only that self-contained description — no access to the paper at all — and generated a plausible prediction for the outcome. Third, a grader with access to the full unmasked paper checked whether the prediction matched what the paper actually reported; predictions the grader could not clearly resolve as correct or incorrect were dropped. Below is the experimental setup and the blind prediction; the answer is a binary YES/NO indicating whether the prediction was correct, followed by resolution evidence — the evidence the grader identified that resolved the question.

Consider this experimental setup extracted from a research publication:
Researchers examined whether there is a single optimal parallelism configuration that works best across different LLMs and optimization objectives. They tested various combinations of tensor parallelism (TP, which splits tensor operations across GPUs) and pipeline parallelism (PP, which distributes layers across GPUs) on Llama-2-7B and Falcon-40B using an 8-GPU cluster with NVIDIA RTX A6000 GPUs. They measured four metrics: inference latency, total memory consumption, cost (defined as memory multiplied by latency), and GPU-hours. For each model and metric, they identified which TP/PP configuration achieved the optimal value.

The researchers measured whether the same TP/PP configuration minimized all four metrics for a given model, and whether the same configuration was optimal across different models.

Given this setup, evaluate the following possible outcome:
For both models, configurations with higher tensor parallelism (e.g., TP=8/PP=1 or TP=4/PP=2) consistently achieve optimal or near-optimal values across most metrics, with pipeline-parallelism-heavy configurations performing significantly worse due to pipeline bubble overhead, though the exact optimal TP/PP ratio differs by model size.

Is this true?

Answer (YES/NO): NO